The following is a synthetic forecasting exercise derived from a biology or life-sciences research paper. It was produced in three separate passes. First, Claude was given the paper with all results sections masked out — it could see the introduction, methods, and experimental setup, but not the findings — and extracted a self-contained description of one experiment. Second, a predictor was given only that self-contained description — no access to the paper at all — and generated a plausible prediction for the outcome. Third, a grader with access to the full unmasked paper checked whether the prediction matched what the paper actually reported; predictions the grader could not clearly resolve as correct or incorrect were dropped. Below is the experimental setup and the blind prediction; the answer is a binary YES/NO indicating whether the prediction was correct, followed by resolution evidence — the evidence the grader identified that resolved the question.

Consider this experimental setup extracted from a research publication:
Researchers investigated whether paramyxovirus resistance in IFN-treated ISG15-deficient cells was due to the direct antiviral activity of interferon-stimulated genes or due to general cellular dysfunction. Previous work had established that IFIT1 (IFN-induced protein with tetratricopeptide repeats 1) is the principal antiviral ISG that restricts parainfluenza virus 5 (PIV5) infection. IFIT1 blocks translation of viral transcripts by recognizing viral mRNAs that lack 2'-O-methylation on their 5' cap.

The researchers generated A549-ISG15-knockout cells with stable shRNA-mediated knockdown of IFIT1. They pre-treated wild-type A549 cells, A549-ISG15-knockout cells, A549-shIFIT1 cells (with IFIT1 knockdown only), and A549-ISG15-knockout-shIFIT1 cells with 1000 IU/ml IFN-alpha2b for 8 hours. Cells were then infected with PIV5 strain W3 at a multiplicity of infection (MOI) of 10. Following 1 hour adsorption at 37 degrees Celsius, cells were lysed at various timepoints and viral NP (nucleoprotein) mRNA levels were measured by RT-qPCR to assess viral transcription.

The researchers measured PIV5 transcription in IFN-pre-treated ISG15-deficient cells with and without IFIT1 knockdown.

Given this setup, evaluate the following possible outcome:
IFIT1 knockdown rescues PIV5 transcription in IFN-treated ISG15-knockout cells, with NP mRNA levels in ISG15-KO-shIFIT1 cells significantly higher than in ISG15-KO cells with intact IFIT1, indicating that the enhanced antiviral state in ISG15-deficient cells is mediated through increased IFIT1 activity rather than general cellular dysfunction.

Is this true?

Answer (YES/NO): YES